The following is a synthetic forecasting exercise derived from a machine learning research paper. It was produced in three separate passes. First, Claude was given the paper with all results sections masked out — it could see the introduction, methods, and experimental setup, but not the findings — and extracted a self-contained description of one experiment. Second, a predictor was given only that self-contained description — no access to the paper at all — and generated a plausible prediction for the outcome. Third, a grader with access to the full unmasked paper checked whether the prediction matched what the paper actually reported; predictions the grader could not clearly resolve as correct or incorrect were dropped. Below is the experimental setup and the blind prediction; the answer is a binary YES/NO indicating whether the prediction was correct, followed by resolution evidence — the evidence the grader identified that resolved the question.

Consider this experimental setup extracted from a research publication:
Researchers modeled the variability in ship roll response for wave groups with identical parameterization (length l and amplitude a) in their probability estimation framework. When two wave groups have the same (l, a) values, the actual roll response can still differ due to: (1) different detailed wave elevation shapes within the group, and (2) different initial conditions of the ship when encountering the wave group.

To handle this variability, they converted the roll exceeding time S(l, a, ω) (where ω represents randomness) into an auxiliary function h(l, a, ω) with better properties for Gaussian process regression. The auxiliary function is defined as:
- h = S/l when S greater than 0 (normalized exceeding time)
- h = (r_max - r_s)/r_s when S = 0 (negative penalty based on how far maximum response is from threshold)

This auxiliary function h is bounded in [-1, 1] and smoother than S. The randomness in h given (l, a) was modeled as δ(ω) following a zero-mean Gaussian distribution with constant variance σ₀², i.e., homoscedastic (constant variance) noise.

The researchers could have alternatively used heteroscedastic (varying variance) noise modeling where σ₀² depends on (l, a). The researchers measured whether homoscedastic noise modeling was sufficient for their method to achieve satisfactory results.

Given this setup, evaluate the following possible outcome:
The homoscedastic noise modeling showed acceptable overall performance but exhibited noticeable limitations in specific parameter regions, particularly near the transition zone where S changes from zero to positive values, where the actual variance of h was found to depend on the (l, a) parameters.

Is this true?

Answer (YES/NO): NO